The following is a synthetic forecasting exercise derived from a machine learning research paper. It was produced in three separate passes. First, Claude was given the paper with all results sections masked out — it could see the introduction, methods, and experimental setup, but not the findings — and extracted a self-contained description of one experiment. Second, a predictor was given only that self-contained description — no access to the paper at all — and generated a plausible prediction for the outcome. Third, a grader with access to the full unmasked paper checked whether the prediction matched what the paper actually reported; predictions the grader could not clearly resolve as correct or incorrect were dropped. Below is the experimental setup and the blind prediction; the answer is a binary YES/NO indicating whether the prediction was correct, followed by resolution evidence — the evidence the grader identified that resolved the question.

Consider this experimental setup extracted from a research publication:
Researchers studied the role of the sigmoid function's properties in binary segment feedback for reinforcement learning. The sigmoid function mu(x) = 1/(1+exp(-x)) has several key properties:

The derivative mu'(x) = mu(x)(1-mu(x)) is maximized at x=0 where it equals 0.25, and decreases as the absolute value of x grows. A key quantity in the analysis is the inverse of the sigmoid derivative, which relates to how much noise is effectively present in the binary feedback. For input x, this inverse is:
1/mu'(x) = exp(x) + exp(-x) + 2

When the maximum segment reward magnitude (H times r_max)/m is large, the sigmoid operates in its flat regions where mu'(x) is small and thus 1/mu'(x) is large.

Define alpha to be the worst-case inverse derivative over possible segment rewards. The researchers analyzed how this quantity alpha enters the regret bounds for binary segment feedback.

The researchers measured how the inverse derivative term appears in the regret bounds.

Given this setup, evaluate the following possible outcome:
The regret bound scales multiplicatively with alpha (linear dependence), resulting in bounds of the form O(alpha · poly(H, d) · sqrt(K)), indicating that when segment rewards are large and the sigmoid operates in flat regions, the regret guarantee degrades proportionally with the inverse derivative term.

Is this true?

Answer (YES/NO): NO